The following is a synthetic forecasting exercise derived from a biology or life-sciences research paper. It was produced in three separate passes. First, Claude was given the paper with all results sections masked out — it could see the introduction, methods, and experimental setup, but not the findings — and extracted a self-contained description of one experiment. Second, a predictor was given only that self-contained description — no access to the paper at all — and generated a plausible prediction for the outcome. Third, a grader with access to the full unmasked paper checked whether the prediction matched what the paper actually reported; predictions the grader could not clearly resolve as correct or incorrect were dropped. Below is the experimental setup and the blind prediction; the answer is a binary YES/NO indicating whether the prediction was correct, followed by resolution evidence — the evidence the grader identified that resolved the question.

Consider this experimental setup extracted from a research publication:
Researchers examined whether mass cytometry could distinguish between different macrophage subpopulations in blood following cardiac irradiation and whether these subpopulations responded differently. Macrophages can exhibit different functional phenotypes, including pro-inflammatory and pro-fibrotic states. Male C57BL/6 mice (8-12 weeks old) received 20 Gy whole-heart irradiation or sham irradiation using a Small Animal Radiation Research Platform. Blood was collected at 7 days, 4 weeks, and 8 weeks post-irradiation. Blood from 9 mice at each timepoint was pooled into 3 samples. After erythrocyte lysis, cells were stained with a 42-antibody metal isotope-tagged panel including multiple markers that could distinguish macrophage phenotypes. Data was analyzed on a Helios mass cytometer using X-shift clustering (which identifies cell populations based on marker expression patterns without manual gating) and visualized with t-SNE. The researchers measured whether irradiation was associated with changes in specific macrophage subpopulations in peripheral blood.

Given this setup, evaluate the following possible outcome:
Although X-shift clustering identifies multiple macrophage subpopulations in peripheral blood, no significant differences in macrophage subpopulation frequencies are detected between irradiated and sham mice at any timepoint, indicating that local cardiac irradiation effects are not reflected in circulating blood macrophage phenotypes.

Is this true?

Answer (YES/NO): NO